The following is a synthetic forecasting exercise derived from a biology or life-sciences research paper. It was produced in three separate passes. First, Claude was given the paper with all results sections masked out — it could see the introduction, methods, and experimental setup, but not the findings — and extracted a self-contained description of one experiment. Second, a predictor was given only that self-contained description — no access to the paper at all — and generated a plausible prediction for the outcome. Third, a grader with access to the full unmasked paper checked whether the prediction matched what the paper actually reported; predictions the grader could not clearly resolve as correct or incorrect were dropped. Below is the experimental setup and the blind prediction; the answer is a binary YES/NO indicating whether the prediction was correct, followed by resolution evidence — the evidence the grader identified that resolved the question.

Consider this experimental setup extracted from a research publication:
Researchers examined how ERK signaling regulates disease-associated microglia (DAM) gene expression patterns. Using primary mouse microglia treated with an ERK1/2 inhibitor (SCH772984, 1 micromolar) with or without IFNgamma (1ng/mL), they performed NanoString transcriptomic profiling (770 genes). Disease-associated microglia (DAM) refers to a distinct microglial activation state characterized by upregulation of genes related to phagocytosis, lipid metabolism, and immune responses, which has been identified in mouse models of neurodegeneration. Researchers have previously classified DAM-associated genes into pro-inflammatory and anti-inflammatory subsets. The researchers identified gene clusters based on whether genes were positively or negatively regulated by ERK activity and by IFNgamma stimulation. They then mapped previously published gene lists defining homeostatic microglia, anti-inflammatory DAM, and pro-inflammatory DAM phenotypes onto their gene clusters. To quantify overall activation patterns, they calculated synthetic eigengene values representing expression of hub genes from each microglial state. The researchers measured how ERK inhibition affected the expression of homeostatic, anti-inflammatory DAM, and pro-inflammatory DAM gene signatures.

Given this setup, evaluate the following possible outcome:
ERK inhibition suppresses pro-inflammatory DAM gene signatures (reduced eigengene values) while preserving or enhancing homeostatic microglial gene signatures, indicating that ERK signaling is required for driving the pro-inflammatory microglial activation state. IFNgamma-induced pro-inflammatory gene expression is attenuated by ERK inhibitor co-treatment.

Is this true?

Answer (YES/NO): NO